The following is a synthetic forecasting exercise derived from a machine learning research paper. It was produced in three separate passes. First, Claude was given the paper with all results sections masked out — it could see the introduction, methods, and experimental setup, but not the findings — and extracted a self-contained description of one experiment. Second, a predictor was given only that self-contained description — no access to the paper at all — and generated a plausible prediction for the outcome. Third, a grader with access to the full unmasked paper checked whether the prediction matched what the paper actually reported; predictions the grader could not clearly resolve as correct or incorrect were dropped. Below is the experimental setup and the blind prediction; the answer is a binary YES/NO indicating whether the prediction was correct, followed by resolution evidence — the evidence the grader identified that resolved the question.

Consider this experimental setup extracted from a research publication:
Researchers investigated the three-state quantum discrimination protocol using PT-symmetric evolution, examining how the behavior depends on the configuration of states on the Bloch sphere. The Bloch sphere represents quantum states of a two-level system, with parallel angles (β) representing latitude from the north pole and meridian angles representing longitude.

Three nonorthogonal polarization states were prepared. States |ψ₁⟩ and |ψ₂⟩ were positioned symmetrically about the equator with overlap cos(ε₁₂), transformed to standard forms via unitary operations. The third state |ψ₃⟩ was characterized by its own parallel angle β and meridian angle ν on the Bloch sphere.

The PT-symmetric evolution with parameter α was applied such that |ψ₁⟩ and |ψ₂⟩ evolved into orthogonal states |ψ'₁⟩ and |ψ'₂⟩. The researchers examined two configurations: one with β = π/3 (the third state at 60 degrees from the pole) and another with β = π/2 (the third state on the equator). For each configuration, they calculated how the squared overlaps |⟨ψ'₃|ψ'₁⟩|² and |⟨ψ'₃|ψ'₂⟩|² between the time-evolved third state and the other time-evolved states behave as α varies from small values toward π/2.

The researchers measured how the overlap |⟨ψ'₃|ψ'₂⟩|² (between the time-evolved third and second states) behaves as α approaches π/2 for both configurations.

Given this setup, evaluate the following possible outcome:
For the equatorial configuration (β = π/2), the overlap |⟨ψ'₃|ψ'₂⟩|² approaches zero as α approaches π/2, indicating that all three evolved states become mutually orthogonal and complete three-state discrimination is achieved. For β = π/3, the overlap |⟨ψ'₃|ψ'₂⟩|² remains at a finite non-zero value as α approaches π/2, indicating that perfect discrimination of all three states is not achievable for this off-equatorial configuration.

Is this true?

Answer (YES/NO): NO